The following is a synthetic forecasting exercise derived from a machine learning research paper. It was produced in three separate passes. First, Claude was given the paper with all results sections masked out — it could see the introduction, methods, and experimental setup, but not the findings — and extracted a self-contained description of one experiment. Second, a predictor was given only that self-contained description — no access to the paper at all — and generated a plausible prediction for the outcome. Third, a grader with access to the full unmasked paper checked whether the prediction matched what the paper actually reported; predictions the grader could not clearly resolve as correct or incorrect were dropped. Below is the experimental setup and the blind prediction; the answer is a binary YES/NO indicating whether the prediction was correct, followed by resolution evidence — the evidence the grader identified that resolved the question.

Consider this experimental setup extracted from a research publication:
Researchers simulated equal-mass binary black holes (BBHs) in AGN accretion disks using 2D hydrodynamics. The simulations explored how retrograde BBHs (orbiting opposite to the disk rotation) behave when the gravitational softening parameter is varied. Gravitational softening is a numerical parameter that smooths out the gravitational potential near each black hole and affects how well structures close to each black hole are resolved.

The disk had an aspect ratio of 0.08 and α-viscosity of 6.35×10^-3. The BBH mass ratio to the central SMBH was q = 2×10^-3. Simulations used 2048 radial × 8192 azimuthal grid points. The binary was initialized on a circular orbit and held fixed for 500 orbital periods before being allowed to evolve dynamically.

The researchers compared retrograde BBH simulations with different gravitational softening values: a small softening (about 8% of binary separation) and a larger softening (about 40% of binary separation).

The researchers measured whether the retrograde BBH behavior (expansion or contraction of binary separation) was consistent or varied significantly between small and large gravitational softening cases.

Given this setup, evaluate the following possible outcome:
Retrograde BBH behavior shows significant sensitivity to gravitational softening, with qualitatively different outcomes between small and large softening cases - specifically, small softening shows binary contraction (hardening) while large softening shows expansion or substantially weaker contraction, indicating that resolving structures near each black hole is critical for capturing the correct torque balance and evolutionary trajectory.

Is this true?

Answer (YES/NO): NO